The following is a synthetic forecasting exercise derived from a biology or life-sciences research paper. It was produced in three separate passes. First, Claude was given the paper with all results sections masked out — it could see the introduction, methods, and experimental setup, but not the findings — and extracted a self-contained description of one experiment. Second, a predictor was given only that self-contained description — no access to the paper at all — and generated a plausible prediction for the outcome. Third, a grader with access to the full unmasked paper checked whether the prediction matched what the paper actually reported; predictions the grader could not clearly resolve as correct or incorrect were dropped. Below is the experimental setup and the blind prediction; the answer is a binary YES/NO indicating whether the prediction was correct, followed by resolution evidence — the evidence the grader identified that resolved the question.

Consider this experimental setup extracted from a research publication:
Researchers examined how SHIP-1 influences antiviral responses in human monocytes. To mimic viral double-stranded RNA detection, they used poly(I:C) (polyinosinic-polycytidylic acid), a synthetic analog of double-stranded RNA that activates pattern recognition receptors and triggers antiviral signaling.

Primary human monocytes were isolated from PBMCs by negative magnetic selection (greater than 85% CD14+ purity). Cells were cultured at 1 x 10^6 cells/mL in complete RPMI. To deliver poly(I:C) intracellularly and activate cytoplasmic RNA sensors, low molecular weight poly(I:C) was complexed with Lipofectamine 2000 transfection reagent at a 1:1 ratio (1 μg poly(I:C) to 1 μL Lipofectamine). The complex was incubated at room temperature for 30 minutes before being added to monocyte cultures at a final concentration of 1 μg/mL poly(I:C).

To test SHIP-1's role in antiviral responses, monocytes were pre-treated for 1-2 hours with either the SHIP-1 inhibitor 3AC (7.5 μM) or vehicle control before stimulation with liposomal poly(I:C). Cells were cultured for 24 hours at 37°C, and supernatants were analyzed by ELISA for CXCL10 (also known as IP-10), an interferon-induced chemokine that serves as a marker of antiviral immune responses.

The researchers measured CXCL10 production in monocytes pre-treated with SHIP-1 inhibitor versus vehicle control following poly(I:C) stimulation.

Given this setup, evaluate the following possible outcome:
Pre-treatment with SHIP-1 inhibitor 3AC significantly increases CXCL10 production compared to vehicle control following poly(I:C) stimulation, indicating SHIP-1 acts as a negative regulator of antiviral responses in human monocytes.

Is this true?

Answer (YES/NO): NO